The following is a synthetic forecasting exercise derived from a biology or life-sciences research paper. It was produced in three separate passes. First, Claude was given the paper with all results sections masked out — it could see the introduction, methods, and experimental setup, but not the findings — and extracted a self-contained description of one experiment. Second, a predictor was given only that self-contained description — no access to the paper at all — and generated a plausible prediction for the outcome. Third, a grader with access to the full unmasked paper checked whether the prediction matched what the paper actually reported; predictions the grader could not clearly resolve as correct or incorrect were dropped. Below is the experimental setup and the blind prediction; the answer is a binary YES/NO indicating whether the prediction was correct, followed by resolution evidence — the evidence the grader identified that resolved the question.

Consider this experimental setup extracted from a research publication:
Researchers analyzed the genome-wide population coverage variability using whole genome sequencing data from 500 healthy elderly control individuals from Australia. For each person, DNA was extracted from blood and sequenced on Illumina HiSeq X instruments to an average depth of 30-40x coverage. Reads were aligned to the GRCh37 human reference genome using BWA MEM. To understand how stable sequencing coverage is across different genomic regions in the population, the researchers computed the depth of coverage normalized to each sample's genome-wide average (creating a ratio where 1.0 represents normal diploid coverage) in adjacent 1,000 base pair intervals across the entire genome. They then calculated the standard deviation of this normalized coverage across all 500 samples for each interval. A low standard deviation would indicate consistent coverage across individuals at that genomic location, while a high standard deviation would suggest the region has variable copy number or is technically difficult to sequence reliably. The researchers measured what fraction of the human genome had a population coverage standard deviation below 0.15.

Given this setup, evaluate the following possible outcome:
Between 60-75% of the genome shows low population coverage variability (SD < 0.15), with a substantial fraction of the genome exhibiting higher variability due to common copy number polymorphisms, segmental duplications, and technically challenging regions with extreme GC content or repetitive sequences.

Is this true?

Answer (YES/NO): NO